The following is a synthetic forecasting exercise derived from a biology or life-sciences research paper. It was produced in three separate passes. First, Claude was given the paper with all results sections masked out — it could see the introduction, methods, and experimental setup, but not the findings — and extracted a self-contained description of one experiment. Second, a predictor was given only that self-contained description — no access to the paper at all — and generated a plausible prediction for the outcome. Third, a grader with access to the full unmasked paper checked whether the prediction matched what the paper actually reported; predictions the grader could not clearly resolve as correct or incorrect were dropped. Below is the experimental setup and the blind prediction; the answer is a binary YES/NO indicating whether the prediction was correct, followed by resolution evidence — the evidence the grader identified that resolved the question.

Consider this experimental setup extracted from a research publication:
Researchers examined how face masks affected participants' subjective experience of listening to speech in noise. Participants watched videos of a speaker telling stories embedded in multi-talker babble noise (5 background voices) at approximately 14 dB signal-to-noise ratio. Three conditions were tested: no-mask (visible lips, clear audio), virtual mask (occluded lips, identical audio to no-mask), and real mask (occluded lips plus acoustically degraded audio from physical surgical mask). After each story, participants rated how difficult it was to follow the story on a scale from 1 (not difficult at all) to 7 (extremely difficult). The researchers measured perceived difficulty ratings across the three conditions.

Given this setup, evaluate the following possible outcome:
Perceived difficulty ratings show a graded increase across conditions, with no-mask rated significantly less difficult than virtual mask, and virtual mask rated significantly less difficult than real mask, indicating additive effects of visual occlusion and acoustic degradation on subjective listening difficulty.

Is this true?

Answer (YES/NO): NO